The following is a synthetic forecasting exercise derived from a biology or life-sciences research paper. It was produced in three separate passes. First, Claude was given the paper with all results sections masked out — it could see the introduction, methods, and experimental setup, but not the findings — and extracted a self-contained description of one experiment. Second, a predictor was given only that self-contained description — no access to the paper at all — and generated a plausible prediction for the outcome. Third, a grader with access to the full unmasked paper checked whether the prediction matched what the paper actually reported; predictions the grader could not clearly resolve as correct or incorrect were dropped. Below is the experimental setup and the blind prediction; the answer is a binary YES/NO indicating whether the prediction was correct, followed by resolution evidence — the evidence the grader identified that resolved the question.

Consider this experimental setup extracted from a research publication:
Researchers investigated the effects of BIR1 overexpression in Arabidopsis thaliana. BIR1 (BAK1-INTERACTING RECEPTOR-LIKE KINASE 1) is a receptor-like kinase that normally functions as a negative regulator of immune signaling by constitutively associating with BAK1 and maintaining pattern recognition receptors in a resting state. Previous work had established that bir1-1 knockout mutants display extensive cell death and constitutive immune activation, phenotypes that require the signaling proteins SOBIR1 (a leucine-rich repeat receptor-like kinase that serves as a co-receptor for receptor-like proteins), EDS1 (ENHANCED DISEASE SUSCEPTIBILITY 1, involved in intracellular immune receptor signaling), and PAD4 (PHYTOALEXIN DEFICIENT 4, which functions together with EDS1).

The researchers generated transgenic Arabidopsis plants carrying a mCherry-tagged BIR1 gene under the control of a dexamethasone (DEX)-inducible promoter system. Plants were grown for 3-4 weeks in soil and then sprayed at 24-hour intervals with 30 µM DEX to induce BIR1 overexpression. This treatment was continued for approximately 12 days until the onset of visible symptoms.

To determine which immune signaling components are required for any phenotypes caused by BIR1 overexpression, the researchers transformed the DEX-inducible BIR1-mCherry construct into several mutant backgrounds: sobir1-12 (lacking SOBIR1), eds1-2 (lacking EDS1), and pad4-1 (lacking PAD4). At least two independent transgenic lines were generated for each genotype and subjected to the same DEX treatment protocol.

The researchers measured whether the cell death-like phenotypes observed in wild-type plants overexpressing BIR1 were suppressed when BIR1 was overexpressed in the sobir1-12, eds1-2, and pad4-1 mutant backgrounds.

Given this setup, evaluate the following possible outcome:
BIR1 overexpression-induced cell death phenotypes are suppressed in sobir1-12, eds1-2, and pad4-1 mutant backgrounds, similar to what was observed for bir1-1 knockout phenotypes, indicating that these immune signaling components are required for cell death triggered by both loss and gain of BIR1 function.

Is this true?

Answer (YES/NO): NO